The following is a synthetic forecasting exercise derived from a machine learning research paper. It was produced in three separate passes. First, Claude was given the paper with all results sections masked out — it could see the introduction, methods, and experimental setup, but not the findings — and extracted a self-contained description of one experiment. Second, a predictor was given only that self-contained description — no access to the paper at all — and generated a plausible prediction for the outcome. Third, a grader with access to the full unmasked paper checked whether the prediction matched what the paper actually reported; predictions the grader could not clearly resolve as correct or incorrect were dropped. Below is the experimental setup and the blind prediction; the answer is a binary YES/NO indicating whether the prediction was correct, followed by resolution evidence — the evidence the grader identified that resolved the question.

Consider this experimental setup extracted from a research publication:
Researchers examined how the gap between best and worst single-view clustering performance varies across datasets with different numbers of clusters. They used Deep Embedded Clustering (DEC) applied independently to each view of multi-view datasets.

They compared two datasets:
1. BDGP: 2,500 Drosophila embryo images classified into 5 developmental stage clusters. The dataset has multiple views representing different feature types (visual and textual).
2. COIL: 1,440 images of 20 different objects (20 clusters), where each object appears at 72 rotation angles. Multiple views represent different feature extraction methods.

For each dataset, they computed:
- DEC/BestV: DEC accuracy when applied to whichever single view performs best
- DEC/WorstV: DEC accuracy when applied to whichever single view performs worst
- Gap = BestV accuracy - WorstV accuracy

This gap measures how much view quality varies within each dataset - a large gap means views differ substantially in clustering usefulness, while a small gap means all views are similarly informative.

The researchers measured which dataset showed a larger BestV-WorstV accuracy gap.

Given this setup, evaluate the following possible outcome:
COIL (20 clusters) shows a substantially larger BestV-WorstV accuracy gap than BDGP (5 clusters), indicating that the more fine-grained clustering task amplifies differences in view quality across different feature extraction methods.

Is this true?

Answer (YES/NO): NO